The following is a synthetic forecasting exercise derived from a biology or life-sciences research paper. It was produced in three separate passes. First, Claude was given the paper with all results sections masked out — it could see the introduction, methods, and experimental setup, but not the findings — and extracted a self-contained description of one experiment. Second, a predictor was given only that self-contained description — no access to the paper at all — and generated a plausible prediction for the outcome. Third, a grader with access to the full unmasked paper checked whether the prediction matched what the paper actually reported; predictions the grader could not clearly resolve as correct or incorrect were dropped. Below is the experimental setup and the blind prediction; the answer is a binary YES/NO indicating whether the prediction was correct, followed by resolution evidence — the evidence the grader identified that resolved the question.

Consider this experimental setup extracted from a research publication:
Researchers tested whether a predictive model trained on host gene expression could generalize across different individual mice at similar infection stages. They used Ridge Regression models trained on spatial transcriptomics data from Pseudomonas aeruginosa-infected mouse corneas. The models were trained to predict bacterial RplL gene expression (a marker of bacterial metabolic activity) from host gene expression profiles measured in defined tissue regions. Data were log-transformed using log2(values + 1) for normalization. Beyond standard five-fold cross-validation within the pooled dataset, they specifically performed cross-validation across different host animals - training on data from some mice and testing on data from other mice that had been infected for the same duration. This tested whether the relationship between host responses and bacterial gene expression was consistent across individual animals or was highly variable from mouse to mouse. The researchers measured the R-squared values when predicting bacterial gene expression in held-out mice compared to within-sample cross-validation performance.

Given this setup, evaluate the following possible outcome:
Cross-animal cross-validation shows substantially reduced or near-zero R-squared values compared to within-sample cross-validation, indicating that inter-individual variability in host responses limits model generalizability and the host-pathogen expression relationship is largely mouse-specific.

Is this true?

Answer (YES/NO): NO